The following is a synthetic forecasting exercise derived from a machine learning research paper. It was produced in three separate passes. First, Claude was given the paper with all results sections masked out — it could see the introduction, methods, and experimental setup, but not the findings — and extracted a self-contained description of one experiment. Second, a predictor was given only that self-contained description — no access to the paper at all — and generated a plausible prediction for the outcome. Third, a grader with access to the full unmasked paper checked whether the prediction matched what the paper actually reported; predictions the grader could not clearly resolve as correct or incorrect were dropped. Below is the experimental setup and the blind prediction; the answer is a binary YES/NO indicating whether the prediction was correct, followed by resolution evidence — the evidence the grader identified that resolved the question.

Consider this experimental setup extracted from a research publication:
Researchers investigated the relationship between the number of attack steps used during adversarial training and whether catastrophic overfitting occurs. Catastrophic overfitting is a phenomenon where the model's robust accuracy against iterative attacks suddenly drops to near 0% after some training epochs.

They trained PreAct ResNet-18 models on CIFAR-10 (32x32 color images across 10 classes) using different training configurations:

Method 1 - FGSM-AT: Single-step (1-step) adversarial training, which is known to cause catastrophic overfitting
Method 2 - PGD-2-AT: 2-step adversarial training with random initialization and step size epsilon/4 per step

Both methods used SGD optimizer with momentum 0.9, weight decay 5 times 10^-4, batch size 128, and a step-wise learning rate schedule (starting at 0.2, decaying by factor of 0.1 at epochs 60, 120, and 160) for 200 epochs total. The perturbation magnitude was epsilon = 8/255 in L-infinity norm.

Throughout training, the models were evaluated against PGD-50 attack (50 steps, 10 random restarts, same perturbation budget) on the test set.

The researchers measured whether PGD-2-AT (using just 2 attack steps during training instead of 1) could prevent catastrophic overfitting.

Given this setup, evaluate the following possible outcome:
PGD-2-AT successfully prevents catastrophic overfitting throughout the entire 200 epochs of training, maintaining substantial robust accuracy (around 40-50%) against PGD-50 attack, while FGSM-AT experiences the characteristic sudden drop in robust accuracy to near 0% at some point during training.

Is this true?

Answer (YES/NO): YES